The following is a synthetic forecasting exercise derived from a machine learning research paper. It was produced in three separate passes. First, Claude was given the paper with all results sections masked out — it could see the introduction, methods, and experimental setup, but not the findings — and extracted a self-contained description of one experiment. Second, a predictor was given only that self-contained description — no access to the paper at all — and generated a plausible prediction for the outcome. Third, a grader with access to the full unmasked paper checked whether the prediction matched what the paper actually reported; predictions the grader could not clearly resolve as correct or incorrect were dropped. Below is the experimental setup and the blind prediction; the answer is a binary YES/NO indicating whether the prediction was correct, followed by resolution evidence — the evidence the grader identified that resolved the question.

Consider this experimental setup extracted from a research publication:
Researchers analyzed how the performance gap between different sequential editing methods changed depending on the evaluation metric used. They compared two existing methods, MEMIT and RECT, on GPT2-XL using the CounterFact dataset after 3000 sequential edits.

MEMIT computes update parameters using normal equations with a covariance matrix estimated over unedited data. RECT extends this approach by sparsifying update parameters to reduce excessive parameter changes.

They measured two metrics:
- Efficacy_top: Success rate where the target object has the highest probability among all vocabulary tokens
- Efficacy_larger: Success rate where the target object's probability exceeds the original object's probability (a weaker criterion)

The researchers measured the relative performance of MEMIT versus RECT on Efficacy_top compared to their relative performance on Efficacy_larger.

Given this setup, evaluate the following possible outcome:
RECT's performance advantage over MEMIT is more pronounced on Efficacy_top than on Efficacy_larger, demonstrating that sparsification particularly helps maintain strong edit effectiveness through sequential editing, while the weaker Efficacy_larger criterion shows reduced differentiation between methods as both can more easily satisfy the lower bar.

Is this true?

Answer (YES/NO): YES